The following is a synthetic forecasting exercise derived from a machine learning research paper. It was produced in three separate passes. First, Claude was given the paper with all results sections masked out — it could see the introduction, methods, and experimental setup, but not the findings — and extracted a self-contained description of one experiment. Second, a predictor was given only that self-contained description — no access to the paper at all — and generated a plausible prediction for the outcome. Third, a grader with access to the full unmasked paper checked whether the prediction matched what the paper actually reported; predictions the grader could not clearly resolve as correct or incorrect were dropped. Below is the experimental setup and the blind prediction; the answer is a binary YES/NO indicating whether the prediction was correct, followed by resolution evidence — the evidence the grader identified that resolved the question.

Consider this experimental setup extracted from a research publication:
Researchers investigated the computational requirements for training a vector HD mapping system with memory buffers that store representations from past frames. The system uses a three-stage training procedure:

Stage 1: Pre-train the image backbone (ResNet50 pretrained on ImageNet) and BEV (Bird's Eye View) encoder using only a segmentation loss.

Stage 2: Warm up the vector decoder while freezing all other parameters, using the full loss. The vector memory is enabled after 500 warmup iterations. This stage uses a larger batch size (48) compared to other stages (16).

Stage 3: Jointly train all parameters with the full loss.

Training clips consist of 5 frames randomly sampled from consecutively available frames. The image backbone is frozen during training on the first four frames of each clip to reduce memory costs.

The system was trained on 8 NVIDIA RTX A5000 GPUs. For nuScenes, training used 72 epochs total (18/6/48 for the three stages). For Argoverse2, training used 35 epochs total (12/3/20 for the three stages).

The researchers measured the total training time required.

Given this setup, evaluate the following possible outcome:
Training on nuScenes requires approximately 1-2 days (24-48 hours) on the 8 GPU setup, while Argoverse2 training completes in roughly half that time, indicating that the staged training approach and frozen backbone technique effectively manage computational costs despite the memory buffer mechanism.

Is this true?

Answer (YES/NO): NO